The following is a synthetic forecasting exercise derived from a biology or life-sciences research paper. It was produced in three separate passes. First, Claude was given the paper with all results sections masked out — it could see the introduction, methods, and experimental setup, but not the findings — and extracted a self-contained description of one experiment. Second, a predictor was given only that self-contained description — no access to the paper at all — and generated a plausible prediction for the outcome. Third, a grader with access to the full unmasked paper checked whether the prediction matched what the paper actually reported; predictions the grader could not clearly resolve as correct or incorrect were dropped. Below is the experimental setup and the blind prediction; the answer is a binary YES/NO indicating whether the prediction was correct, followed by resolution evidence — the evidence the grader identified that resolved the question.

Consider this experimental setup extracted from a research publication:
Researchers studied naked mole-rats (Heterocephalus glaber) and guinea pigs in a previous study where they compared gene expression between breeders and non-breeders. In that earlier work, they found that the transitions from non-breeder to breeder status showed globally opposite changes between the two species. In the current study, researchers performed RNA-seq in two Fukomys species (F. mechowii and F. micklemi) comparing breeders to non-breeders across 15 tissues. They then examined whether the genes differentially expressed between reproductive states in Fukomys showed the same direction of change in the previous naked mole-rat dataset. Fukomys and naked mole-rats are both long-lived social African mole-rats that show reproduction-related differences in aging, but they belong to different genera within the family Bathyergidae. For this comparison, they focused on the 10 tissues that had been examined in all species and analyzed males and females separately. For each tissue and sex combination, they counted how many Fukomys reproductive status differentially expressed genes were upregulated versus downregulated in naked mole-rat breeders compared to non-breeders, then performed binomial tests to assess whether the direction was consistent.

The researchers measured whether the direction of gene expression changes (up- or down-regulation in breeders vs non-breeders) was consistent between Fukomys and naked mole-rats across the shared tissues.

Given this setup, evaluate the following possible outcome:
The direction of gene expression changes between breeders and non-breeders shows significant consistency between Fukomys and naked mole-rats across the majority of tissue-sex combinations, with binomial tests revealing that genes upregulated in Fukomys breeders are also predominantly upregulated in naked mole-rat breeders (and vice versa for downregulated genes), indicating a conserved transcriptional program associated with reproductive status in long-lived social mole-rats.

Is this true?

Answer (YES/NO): YES